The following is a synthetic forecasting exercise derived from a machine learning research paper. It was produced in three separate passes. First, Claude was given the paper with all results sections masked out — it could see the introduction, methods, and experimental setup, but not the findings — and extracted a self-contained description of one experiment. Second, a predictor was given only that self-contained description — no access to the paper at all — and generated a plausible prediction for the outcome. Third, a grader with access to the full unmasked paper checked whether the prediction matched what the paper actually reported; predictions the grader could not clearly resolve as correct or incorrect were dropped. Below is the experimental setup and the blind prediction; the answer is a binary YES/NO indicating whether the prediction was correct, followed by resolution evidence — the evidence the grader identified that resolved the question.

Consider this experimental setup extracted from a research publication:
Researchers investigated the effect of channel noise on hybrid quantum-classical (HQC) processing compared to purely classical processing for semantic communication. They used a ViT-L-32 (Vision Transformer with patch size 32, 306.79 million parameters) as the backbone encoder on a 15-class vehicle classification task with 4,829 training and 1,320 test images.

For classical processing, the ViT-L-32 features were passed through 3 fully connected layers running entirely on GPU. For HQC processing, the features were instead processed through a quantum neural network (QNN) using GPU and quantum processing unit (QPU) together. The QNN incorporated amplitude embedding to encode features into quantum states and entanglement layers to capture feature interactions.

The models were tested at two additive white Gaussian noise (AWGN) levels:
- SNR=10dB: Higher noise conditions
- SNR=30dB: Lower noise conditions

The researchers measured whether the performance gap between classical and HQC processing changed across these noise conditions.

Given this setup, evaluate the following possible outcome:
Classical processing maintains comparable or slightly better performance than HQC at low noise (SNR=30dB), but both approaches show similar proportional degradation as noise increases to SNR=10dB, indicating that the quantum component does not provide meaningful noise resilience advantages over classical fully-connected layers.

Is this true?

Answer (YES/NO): NO